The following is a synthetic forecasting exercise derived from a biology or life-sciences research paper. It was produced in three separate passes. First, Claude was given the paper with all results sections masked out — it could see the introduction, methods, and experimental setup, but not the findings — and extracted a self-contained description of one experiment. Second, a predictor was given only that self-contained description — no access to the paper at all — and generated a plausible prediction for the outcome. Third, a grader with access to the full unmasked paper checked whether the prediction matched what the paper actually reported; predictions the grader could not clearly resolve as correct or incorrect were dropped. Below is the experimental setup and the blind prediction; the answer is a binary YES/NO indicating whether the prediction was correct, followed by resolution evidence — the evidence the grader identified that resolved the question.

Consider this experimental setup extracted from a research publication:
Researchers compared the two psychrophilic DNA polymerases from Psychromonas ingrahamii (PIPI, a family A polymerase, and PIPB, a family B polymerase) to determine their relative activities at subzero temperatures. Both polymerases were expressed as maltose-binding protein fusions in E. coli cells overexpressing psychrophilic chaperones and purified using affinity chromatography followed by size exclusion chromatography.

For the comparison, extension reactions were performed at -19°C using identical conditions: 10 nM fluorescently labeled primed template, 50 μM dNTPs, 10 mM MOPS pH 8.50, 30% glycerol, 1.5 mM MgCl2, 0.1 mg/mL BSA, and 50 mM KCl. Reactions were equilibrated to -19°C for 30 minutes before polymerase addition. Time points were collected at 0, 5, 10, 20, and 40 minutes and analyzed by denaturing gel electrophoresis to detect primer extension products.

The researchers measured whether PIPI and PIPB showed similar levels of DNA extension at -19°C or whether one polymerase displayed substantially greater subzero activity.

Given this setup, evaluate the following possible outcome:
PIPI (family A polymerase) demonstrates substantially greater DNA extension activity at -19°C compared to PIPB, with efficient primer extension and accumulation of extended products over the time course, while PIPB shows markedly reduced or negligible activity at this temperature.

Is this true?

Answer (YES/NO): YES